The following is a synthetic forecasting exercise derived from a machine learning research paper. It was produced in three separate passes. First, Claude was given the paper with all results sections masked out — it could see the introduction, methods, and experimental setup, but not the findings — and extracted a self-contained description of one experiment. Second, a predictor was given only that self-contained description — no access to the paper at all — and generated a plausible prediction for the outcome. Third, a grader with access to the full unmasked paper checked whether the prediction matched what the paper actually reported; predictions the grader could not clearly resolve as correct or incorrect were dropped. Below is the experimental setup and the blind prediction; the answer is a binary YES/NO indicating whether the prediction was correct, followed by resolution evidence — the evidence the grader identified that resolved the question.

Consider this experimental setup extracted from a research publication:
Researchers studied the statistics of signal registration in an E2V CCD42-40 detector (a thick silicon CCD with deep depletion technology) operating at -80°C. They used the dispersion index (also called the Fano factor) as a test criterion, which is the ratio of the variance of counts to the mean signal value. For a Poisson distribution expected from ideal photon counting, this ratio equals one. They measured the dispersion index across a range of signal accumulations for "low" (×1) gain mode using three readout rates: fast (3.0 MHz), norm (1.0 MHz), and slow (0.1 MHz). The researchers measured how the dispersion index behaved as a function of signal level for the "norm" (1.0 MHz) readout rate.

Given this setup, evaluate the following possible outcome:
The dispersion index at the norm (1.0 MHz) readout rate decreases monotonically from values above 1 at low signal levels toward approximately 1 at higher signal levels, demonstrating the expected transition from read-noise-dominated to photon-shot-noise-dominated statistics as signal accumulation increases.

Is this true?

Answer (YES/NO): NO